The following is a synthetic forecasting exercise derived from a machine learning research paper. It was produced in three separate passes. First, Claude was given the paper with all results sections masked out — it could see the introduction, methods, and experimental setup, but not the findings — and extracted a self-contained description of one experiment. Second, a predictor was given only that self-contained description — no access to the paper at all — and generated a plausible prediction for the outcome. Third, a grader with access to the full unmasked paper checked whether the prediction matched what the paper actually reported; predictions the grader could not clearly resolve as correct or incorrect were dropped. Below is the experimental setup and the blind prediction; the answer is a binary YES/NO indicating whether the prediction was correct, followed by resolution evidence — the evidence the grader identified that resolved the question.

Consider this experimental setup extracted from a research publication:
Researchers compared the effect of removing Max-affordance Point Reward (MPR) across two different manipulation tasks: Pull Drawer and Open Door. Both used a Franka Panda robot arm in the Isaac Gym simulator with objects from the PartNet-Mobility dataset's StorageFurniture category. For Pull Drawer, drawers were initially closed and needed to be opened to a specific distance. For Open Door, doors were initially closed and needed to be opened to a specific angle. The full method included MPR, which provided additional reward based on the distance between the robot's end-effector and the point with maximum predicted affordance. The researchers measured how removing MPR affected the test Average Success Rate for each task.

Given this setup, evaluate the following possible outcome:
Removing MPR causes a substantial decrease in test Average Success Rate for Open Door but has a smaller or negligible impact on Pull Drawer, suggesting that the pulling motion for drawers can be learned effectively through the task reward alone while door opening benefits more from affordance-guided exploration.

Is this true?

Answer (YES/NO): YES